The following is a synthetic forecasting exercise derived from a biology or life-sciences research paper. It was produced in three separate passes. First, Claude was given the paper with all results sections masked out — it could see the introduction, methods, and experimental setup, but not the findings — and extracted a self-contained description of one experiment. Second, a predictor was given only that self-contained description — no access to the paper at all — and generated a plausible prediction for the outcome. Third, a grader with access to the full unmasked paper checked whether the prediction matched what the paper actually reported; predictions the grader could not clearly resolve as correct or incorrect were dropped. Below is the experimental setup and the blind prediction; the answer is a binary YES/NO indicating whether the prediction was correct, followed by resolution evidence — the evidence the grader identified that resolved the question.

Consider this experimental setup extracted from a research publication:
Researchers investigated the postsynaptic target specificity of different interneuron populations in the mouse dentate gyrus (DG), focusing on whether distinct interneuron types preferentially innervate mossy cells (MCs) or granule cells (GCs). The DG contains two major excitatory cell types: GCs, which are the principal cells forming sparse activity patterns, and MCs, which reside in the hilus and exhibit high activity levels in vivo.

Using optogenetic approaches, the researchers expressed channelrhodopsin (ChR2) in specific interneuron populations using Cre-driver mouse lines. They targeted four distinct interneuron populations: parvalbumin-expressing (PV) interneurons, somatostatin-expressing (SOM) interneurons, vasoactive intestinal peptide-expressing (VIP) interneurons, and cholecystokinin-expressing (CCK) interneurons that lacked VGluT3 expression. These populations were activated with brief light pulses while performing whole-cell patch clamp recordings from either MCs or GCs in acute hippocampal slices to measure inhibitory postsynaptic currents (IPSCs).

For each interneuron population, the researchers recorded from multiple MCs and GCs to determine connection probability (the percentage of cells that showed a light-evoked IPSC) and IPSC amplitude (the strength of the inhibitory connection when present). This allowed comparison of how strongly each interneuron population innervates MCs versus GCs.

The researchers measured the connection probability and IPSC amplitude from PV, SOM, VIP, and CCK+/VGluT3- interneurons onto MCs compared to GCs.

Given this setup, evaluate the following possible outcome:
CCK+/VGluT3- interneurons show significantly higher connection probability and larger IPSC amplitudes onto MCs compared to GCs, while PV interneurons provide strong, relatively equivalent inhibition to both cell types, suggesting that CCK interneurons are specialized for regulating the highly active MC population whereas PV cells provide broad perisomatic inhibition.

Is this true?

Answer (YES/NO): NO